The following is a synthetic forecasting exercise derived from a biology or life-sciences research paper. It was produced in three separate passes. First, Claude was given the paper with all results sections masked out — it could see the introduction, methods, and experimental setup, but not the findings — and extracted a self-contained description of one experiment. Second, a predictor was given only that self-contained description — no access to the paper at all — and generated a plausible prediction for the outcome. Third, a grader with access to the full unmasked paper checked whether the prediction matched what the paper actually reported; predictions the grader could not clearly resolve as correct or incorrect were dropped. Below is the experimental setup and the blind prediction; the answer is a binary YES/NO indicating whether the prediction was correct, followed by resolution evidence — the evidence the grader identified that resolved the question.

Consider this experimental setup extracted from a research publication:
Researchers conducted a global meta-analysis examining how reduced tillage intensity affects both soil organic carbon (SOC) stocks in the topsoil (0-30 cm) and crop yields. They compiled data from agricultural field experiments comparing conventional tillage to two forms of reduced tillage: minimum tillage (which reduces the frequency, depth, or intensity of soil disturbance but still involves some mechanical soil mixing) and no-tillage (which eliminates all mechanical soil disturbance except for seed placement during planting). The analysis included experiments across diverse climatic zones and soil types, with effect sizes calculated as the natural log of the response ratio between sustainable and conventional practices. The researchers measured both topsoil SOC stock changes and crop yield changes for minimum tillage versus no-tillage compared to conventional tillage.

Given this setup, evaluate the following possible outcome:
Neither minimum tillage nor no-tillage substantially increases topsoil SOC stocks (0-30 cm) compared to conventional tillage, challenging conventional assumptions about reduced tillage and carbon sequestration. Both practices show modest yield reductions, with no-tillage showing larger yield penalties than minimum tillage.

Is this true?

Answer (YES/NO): NO